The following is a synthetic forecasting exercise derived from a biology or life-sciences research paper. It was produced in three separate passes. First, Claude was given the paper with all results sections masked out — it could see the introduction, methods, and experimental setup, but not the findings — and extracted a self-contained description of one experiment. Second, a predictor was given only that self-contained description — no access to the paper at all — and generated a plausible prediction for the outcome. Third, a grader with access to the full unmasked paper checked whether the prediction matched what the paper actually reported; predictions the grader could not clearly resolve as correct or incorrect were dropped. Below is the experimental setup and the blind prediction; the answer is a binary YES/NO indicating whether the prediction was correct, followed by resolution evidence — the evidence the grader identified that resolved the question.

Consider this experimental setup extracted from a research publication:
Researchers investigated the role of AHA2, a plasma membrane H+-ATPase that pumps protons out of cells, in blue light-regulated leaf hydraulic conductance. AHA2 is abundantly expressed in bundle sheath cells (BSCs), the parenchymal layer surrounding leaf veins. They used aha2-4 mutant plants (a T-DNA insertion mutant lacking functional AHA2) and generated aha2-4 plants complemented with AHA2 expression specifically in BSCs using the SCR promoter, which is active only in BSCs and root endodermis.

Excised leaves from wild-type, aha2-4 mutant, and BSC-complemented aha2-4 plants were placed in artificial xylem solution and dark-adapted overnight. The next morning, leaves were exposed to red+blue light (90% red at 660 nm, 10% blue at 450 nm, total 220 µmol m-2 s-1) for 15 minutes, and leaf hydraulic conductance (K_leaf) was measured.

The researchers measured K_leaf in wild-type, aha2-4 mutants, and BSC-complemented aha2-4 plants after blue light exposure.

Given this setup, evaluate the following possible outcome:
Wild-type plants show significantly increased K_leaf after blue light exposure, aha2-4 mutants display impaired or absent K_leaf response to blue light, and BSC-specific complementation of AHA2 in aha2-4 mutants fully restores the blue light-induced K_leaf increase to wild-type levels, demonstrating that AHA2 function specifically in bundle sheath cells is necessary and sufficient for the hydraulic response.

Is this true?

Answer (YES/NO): NO